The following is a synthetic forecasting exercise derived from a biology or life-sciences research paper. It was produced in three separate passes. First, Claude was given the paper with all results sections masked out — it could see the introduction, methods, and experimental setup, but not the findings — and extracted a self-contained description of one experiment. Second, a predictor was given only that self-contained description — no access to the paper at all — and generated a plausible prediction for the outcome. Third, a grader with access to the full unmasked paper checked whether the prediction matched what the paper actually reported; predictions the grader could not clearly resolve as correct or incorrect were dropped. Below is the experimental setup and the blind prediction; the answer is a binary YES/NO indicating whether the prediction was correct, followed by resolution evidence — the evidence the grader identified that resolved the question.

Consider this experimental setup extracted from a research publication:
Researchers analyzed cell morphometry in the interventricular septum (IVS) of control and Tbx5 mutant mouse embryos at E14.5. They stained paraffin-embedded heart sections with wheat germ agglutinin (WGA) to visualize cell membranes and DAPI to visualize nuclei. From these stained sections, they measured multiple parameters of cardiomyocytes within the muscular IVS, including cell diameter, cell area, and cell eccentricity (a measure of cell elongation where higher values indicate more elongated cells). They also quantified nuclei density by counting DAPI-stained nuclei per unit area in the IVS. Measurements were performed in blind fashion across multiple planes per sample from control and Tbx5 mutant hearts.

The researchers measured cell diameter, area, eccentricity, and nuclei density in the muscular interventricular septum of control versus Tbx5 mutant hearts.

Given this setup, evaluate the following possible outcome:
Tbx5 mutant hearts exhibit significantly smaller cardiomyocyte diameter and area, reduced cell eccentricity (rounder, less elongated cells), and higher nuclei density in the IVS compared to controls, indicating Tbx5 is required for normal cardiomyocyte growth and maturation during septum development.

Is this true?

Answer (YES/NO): NO